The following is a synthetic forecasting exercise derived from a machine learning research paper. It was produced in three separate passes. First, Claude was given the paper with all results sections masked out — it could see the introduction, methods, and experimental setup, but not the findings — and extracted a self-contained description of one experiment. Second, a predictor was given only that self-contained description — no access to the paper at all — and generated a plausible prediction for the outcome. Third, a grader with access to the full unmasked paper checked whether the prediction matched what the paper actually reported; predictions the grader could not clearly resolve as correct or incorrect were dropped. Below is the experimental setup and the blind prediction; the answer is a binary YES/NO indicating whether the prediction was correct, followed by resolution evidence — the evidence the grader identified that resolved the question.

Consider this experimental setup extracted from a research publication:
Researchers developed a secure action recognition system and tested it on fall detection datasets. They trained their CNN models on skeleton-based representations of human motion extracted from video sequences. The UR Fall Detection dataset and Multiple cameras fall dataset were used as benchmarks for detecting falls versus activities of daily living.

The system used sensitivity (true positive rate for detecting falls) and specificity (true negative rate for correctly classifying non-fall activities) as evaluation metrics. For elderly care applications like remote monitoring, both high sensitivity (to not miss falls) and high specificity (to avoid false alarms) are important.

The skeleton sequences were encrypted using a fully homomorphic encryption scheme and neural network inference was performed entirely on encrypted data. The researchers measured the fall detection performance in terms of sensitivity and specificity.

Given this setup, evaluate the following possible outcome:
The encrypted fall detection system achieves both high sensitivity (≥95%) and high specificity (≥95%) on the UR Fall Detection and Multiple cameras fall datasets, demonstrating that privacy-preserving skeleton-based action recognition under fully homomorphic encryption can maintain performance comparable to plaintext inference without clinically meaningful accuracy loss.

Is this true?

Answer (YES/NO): NO